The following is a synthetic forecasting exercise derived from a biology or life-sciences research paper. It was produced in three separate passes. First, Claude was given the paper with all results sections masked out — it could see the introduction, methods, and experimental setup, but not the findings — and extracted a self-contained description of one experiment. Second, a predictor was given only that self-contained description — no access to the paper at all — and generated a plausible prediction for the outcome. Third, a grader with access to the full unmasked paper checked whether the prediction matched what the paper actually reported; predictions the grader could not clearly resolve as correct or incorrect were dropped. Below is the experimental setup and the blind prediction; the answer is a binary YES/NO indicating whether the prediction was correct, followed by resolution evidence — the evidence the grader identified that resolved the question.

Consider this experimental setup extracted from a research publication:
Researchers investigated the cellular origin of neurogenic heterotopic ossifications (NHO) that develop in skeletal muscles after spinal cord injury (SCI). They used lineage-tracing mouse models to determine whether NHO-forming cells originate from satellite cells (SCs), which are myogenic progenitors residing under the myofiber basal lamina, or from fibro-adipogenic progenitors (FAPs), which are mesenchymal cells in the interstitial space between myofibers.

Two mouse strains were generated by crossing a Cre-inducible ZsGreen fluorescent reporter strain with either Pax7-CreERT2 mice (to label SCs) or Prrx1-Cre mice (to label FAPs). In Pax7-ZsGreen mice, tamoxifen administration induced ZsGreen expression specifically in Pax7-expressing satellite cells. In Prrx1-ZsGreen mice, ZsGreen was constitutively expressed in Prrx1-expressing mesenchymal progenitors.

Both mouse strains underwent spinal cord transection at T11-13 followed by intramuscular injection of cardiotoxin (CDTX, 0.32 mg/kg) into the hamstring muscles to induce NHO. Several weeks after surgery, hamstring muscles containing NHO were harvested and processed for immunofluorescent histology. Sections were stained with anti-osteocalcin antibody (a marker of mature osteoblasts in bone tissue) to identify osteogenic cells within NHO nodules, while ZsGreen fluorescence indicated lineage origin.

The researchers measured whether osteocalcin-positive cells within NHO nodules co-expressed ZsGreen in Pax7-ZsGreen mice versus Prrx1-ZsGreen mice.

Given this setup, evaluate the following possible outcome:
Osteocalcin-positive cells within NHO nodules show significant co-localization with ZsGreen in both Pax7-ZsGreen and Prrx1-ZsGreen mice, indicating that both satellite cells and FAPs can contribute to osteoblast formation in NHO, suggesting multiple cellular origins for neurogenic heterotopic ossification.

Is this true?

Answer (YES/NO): NO